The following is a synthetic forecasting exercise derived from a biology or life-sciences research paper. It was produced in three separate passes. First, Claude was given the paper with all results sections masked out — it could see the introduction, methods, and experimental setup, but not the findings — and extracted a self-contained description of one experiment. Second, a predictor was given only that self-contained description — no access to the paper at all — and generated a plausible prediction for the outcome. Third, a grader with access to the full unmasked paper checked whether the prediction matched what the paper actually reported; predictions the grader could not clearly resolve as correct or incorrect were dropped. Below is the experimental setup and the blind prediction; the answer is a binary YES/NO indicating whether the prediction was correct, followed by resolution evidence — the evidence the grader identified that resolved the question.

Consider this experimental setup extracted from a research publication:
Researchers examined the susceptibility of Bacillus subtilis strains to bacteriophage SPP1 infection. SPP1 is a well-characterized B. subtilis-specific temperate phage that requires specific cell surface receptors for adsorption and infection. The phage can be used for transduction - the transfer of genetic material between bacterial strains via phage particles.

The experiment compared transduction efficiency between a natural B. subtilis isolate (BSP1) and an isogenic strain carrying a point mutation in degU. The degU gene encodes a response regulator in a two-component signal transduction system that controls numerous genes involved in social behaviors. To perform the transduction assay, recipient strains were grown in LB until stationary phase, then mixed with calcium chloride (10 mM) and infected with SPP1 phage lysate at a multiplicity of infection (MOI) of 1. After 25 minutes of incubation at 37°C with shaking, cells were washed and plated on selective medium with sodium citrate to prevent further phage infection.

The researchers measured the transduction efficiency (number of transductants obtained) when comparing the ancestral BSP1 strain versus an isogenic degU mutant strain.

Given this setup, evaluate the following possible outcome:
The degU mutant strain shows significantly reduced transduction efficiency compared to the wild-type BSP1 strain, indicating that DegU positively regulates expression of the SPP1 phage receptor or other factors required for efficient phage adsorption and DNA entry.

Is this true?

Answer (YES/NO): YES